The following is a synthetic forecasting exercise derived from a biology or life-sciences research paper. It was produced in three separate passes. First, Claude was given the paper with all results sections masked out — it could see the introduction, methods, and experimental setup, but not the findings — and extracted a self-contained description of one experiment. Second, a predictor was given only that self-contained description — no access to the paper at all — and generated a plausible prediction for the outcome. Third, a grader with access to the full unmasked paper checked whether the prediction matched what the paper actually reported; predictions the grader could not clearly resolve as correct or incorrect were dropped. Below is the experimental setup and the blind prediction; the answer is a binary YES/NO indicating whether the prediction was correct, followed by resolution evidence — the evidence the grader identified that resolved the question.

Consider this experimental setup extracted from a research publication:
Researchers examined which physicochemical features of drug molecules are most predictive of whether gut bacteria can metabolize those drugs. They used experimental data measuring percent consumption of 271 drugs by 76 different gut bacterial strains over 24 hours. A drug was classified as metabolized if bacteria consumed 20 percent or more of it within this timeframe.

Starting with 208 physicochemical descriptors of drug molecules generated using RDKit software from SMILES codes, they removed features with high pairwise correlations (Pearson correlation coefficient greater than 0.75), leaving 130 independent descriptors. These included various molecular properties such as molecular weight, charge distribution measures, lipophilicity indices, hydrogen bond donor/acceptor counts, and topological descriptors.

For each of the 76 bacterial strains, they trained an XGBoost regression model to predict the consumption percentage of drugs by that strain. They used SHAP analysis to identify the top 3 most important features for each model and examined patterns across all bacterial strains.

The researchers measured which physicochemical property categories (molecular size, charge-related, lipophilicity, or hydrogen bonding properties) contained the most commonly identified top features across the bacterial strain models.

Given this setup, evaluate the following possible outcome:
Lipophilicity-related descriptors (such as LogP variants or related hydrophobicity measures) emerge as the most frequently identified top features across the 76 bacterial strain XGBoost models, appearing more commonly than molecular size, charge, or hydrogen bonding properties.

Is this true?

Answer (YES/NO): NO